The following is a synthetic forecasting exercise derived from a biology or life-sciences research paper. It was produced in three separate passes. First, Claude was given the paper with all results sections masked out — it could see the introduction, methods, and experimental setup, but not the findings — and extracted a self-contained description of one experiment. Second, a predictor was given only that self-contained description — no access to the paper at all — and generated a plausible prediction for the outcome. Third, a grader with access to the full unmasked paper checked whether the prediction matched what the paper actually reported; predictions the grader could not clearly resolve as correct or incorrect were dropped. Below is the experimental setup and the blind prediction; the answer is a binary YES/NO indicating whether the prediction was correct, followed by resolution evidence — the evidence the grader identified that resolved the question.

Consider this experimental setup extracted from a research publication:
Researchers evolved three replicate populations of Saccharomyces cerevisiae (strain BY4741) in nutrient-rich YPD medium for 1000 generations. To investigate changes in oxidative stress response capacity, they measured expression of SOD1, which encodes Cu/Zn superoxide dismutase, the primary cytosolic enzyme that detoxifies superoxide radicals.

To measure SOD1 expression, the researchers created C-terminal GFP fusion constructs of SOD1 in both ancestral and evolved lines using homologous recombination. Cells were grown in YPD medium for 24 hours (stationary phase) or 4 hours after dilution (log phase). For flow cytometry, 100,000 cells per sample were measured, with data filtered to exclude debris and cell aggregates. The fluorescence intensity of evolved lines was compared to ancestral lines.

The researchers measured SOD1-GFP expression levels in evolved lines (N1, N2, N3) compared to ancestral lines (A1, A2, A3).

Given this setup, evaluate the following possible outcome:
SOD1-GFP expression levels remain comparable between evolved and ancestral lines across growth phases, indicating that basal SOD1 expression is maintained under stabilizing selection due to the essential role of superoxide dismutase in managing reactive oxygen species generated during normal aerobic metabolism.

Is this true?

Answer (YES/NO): NO